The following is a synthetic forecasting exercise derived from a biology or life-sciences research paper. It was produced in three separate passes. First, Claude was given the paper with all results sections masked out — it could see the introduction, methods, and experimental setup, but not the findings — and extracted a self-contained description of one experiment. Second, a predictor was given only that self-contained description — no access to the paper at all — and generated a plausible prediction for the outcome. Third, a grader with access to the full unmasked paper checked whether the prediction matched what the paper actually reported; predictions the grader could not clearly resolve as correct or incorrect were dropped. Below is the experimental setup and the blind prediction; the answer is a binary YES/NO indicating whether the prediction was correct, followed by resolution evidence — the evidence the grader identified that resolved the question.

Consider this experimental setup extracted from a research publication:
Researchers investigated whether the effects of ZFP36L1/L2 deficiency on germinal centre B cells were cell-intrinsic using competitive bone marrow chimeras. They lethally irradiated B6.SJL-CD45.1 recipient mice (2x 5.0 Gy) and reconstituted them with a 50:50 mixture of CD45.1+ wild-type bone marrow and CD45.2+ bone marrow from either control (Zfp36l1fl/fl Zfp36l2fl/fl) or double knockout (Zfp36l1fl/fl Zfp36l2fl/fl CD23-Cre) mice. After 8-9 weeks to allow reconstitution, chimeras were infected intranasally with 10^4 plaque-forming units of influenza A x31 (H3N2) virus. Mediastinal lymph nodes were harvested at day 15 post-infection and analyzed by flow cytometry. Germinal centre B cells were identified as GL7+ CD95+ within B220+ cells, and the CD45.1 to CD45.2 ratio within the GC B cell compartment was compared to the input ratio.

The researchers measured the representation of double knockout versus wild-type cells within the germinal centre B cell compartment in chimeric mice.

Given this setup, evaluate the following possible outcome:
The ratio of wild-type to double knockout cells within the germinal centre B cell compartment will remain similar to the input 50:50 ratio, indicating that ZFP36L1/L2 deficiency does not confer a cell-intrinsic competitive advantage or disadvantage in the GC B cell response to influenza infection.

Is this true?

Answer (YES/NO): NO